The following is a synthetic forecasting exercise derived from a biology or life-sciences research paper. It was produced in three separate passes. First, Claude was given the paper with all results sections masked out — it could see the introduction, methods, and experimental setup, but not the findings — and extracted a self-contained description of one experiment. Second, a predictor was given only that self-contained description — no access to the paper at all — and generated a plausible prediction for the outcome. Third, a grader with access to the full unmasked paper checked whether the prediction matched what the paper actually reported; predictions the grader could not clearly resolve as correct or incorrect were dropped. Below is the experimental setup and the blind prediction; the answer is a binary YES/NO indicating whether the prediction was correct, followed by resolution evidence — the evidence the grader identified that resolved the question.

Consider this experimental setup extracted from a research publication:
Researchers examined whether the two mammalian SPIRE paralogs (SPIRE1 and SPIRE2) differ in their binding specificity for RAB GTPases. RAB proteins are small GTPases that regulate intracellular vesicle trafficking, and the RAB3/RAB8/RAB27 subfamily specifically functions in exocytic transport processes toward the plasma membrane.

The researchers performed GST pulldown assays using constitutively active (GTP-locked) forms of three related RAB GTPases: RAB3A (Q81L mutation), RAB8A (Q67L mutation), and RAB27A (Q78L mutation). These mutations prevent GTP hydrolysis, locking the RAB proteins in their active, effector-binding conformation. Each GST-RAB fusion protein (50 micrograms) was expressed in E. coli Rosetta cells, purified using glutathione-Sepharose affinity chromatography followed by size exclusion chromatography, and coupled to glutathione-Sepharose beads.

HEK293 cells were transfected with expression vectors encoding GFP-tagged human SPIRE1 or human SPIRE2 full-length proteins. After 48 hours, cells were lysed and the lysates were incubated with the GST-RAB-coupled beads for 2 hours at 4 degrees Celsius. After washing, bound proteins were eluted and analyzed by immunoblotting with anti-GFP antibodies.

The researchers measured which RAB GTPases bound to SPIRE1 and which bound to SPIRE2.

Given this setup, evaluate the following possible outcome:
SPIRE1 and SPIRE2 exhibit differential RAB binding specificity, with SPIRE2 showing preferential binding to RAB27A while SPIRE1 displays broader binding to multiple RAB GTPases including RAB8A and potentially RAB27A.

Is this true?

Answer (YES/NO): NO